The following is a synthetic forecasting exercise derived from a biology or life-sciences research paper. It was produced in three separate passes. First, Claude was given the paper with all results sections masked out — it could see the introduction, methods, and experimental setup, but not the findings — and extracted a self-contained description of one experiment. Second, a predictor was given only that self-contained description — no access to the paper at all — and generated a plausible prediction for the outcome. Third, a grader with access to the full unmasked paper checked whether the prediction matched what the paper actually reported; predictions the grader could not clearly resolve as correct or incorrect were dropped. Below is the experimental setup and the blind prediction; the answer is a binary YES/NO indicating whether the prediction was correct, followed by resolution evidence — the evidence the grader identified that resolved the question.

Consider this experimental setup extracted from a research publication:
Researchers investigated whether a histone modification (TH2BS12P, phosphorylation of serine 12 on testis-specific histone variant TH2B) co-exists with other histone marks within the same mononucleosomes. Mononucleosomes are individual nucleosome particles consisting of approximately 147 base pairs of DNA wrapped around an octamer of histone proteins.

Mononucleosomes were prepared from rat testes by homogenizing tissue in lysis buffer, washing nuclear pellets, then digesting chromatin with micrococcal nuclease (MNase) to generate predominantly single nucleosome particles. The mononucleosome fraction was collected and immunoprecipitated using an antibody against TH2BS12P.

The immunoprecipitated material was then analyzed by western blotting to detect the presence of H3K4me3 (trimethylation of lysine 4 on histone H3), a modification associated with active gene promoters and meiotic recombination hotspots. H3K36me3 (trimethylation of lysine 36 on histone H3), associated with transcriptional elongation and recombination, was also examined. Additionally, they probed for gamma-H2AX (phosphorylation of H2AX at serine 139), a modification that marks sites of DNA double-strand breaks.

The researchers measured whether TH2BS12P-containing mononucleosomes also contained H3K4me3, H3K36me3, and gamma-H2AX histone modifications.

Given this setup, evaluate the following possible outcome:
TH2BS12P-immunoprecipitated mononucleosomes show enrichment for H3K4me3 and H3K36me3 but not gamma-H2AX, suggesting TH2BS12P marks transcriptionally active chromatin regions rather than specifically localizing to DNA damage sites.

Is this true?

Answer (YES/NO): NO